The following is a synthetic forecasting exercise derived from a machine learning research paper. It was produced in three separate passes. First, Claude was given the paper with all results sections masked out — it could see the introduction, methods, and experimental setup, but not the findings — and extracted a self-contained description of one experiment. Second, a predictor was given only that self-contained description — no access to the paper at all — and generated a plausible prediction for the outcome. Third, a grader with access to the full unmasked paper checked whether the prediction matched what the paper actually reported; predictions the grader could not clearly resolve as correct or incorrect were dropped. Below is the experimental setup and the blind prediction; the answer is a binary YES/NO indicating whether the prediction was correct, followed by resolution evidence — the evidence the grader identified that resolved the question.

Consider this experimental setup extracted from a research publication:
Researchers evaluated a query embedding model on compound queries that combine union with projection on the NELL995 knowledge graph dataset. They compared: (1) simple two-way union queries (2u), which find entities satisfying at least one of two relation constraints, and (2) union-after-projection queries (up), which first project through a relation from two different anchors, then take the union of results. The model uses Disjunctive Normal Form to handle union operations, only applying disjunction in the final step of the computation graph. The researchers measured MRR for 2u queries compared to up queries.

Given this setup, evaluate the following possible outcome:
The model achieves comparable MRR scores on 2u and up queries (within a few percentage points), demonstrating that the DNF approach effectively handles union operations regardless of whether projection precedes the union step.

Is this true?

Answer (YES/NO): NO